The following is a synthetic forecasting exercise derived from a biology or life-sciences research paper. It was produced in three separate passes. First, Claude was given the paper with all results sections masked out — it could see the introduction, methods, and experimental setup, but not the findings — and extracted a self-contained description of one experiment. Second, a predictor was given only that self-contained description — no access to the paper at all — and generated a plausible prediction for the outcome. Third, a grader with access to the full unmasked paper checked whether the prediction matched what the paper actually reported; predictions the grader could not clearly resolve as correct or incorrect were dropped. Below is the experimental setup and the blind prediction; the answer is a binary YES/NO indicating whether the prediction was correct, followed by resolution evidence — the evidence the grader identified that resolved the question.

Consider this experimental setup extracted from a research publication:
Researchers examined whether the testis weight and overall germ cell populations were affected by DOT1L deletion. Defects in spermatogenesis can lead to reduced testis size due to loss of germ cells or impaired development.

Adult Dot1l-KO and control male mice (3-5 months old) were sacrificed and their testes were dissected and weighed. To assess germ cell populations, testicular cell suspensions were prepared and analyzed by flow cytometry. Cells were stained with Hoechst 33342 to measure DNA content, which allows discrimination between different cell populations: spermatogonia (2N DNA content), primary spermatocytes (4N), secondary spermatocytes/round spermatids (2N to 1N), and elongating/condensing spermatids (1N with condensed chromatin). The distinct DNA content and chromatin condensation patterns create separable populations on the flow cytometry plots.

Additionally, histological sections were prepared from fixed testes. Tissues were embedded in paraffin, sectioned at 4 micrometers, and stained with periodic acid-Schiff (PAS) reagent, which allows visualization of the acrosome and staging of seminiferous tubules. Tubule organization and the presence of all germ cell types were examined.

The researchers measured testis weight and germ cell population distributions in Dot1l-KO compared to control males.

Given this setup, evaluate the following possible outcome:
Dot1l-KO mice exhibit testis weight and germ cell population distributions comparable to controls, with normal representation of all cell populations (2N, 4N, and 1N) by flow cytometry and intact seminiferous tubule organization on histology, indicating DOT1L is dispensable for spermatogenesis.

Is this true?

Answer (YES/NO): NO